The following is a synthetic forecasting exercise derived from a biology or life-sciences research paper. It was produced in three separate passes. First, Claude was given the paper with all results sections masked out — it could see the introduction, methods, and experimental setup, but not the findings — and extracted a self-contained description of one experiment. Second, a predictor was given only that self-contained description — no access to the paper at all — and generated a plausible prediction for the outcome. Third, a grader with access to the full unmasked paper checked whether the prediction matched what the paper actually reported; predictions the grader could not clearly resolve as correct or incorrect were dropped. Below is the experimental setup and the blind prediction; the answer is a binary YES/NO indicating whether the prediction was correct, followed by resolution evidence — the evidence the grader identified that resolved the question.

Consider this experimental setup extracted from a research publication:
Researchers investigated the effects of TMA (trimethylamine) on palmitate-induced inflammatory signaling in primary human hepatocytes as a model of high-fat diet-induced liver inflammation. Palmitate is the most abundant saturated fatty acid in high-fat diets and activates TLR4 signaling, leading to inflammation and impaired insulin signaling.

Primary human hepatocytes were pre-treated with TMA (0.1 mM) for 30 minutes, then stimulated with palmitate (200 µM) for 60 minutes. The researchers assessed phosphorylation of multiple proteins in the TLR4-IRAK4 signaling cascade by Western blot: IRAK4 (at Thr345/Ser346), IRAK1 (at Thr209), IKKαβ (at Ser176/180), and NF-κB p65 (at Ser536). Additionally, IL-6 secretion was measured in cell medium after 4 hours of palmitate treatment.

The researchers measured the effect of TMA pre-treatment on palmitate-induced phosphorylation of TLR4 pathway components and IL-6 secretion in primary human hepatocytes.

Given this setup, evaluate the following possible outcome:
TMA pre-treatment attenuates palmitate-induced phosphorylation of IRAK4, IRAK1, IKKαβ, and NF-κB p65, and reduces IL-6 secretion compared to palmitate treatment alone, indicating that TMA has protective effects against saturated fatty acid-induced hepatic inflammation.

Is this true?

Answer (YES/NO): YES